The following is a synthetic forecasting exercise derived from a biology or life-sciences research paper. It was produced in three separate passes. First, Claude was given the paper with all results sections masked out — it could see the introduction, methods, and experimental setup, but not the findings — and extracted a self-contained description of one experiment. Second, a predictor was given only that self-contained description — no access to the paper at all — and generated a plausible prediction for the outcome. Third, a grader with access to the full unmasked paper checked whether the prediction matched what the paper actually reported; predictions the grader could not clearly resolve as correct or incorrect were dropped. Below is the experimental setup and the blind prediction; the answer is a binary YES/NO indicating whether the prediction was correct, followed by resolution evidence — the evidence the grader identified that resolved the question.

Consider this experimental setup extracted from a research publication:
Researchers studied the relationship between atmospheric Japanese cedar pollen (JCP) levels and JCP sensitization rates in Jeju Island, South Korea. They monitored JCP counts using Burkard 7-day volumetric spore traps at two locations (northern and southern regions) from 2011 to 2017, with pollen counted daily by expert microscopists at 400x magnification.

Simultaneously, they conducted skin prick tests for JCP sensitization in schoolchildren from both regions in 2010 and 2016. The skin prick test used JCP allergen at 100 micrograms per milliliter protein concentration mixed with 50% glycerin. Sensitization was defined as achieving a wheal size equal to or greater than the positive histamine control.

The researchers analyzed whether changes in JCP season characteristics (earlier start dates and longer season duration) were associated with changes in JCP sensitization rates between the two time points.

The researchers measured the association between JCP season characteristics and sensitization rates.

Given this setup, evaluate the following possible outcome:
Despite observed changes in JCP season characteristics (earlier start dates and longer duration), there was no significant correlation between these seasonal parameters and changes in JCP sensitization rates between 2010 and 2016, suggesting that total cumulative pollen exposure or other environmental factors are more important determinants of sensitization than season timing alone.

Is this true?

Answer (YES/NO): NO